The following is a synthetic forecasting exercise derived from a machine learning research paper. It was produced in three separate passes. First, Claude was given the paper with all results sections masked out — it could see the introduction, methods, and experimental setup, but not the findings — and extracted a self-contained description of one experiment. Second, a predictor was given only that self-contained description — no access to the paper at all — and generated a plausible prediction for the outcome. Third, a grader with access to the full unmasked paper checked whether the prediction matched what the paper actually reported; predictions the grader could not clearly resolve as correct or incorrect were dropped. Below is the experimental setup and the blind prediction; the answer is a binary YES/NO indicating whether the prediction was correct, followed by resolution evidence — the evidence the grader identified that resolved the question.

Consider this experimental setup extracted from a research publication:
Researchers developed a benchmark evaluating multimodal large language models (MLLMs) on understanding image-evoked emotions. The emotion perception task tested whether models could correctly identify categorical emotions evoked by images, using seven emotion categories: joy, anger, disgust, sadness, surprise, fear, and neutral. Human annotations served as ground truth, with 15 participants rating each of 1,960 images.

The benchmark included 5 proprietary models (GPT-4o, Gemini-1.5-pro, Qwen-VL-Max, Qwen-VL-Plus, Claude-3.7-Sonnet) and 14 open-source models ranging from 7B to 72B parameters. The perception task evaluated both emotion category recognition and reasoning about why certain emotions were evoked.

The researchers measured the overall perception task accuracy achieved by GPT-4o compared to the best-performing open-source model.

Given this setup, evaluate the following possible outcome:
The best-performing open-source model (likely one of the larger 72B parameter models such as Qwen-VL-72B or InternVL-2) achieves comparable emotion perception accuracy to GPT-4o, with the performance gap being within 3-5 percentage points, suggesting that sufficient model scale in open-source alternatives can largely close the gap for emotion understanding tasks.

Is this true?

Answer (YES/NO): NO